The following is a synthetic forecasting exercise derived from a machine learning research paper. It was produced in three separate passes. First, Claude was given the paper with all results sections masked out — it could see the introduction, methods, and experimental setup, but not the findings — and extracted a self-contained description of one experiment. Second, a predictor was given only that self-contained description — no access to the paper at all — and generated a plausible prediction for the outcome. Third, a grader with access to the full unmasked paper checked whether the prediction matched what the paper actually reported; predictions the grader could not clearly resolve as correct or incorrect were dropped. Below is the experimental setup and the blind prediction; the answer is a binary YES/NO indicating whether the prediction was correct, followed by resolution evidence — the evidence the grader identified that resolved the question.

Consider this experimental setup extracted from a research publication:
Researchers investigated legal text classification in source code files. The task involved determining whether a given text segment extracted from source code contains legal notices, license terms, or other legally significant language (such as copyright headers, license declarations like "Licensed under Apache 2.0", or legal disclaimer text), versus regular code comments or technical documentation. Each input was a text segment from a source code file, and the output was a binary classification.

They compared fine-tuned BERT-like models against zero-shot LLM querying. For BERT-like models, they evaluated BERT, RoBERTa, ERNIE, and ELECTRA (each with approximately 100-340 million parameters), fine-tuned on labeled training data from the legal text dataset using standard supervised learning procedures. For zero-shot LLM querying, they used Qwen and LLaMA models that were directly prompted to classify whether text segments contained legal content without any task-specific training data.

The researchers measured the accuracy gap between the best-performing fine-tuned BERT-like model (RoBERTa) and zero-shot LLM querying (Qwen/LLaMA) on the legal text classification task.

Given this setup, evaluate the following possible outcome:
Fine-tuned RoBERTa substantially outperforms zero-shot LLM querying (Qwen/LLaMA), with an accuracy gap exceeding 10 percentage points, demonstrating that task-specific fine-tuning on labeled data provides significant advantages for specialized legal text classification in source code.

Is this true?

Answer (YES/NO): YES